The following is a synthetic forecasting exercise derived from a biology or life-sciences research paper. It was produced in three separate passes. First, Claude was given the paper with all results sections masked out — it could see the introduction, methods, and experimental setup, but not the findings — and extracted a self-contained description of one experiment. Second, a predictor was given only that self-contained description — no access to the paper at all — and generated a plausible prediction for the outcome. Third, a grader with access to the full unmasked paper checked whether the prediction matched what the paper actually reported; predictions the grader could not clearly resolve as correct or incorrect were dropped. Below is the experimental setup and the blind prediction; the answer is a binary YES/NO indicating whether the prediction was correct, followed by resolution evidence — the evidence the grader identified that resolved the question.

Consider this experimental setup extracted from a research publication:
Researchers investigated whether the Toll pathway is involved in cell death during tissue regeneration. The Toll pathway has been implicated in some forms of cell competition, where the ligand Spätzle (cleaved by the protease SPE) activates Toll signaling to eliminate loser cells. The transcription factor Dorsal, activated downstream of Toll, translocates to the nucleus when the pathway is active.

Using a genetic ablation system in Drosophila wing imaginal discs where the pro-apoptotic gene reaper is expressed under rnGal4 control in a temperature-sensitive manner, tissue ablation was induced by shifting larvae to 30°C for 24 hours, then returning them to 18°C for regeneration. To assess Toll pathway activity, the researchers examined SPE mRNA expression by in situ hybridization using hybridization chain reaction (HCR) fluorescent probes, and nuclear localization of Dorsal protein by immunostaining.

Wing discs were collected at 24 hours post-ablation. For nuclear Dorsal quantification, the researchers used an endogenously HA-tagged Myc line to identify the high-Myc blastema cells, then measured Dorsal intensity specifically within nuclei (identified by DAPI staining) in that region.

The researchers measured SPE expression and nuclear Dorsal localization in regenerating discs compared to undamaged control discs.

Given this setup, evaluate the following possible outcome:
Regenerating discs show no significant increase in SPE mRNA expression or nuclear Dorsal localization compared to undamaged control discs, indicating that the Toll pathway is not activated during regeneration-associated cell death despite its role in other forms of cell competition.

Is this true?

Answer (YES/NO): YES